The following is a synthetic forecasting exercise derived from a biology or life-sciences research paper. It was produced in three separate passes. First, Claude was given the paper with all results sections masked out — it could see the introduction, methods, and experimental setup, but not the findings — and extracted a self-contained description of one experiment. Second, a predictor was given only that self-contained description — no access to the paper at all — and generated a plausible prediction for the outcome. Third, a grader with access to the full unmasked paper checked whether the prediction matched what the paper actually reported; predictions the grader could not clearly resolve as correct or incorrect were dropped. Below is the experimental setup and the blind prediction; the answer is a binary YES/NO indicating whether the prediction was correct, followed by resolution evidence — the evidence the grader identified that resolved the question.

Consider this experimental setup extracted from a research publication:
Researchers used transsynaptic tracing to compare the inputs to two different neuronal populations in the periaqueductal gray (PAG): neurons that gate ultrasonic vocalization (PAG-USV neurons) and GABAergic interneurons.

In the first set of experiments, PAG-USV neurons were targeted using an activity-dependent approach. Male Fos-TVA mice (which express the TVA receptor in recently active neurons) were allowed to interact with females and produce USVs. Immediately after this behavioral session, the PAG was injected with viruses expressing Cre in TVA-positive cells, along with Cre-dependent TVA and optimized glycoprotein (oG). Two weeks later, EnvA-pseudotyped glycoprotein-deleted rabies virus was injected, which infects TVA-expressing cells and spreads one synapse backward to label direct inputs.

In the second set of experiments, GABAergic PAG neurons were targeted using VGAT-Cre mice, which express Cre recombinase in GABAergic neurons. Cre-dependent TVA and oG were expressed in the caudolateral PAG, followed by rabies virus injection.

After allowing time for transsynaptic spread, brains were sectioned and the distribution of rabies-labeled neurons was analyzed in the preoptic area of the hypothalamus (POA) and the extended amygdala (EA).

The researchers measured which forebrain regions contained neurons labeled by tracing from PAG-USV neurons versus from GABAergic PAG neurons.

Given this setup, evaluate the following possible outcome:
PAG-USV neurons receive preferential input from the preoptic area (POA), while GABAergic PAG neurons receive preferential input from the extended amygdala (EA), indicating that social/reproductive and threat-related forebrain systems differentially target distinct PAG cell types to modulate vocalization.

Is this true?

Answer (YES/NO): NO